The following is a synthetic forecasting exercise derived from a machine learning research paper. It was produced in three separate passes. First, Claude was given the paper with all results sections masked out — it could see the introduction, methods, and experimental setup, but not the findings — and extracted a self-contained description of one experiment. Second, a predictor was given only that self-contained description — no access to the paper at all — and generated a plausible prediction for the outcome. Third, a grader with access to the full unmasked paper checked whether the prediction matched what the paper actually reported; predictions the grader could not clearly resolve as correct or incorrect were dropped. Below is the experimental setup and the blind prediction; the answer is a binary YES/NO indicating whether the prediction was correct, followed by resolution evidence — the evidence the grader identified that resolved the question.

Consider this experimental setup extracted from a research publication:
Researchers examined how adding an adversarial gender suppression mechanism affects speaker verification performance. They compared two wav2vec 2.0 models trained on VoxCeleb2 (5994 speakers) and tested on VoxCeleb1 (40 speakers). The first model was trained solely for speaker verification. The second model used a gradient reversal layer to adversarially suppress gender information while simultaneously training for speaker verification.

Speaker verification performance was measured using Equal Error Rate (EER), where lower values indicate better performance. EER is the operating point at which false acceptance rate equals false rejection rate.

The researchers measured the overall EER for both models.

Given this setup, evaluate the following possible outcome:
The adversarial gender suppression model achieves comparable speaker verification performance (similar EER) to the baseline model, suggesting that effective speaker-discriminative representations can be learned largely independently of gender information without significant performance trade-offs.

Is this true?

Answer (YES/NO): NO